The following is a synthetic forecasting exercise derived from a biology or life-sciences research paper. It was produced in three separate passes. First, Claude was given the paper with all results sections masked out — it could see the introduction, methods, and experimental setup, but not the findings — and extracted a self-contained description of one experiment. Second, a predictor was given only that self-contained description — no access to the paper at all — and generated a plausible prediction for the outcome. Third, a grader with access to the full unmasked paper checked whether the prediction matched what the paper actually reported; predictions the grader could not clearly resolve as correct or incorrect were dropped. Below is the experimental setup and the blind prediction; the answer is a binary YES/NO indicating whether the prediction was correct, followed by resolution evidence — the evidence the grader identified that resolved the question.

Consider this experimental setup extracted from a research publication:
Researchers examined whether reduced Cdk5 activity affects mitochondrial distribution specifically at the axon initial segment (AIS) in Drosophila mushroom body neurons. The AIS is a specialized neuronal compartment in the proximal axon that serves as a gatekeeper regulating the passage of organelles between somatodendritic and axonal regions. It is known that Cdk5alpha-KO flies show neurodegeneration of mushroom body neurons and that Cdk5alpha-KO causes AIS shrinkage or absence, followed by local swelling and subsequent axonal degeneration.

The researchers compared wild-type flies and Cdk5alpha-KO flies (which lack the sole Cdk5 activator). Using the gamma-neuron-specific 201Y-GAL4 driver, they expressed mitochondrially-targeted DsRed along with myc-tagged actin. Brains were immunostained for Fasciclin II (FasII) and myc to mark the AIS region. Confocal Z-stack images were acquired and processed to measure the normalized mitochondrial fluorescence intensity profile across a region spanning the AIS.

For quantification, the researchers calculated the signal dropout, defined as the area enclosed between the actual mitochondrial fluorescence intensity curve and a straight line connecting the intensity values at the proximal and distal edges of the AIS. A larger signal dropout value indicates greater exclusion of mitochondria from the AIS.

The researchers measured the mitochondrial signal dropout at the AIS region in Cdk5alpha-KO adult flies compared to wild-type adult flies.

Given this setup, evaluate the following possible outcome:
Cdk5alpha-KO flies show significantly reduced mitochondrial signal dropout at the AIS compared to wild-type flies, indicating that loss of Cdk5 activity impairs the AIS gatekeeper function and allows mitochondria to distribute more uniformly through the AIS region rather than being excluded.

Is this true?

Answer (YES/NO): YES